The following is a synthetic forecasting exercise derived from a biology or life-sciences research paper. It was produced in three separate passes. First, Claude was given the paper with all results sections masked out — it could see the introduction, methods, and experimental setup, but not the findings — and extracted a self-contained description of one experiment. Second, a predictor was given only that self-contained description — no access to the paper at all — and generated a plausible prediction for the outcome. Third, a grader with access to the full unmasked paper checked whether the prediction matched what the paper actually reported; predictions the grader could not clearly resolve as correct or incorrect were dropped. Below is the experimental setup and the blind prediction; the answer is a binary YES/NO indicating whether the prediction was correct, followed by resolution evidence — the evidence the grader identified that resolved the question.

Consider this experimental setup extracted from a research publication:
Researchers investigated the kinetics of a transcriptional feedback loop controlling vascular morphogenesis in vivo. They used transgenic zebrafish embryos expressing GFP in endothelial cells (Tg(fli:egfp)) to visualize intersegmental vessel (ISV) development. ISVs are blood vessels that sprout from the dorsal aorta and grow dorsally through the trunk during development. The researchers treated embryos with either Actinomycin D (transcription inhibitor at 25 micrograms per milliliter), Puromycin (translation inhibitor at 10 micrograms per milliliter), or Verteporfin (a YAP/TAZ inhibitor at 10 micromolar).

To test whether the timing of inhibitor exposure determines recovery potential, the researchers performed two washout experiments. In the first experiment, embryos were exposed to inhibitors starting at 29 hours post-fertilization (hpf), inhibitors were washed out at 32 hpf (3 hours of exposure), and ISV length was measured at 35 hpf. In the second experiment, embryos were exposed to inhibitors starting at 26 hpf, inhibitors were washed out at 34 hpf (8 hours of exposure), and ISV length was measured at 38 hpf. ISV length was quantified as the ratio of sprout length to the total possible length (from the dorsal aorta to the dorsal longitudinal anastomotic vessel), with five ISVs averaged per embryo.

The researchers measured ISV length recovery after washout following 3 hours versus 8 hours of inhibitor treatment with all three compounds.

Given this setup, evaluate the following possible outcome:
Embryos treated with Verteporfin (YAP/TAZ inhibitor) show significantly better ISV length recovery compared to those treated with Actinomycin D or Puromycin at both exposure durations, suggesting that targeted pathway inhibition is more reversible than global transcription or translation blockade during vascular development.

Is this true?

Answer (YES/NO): NO